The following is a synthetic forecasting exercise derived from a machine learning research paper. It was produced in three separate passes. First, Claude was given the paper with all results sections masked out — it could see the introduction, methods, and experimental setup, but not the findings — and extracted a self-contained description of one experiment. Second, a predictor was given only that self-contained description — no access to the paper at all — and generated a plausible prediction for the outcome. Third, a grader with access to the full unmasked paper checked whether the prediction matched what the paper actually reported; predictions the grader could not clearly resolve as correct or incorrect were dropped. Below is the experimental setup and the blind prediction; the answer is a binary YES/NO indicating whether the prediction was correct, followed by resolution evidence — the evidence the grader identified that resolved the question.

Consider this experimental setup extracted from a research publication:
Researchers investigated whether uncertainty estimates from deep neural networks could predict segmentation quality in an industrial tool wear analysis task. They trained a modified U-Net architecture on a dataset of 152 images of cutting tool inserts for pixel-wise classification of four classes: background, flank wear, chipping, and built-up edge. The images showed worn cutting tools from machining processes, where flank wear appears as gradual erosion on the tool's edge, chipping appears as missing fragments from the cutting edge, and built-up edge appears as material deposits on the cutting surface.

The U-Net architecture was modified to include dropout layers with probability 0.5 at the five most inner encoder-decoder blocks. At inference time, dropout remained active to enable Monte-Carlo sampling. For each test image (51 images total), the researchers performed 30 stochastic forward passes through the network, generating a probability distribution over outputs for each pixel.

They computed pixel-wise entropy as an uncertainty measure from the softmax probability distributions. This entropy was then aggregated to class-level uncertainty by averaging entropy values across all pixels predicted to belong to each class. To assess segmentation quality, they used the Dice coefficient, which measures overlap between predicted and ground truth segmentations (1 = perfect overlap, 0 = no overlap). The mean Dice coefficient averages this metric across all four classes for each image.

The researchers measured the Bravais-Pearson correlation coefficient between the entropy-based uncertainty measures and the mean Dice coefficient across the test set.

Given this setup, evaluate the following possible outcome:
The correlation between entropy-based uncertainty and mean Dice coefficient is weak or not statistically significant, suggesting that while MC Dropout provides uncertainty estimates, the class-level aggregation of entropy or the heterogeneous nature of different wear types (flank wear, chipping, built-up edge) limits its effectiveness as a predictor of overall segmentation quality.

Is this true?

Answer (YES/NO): YES